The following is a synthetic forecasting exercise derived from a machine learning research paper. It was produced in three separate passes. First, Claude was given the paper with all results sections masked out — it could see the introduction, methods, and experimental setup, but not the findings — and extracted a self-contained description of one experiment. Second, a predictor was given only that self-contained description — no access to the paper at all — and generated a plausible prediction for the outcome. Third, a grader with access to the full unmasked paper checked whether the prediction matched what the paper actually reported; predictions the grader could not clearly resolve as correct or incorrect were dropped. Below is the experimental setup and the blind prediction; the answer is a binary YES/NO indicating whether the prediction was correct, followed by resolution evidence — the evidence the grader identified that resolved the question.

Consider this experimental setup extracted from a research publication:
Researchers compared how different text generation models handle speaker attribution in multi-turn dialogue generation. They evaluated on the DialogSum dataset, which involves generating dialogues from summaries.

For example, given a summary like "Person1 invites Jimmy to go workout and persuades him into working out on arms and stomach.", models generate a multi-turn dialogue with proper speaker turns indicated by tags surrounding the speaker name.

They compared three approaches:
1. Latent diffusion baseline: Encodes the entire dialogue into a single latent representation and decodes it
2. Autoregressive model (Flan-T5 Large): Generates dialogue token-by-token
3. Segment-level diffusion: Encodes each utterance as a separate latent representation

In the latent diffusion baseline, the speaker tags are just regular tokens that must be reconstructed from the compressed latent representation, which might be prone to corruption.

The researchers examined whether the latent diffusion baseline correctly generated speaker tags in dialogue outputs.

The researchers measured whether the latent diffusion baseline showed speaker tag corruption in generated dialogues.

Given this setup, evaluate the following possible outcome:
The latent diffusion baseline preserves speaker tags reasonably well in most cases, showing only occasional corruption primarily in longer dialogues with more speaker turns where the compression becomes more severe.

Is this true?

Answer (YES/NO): NO